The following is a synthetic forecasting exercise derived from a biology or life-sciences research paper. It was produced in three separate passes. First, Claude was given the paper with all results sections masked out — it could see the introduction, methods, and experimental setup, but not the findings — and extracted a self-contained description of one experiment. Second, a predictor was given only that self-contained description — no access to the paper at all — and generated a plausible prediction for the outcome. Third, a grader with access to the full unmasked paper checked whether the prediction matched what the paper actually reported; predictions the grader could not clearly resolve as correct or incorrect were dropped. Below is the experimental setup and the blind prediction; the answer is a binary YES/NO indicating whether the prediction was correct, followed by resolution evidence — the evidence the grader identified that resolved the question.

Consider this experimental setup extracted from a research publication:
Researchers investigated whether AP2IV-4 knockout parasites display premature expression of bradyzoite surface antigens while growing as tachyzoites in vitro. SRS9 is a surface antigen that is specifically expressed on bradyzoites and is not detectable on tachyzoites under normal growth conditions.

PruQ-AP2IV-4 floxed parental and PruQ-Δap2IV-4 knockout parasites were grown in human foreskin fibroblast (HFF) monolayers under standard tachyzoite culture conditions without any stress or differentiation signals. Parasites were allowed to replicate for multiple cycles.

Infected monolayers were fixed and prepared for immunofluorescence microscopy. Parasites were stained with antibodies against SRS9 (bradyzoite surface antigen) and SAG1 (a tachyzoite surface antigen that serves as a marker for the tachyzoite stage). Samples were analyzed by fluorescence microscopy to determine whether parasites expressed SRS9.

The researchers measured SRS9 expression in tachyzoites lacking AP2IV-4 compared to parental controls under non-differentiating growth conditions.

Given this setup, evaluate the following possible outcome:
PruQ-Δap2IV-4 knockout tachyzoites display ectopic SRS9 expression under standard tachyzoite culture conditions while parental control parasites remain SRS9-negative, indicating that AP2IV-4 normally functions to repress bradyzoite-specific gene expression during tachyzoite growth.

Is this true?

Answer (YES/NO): NO